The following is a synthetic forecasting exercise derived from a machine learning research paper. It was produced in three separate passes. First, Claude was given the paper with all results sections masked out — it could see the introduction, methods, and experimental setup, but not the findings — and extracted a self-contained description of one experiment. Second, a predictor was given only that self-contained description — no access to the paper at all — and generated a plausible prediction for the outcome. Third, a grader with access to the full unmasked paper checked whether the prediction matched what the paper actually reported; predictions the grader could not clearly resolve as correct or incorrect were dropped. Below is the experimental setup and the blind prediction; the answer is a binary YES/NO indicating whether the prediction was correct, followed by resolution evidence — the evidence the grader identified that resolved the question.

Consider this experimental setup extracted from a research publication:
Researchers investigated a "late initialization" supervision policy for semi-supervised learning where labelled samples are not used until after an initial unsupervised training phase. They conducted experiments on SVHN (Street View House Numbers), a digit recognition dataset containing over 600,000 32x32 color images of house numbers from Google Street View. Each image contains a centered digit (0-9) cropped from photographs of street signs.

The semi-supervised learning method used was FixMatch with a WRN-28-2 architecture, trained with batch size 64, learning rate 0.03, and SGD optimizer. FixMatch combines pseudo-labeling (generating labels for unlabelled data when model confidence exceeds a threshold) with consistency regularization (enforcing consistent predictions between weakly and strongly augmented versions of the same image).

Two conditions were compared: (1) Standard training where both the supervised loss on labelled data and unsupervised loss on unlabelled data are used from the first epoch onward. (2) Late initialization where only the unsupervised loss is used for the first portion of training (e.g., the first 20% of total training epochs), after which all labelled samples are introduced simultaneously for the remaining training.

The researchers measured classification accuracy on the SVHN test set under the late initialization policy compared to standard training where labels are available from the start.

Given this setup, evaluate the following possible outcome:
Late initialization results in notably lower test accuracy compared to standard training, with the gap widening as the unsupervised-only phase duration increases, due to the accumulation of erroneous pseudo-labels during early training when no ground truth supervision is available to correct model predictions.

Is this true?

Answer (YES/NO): NO